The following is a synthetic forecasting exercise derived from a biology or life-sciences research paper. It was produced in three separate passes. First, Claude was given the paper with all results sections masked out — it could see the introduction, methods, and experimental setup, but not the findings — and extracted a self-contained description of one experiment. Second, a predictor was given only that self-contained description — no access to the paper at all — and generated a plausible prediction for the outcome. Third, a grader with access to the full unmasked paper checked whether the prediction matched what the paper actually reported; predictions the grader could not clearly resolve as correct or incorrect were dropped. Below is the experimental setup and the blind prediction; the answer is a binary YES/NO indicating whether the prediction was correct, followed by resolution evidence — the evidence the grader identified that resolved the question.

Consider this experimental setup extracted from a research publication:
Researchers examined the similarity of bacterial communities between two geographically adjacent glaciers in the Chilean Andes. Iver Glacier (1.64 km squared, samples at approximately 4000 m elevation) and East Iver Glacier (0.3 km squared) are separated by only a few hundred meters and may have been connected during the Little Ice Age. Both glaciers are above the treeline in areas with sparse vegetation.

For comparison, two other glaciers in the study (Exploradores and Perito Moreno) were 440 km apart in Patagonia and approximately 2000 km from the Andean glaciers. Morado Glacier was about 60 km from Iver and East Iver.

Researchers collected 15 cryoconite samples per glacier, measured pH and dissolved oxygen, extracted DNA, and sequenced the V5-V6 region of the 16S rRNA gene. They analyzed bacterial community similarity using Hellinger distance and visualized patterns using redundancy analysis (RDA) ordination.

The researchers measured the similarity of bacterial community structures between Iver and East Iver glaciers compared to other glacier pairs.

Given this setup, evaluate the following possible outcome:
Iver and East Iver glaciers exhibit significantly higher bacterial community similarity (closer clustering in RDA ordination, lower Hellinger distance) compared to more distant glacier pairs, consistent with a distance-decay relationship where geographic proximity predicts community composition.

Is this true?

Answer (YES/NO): YES